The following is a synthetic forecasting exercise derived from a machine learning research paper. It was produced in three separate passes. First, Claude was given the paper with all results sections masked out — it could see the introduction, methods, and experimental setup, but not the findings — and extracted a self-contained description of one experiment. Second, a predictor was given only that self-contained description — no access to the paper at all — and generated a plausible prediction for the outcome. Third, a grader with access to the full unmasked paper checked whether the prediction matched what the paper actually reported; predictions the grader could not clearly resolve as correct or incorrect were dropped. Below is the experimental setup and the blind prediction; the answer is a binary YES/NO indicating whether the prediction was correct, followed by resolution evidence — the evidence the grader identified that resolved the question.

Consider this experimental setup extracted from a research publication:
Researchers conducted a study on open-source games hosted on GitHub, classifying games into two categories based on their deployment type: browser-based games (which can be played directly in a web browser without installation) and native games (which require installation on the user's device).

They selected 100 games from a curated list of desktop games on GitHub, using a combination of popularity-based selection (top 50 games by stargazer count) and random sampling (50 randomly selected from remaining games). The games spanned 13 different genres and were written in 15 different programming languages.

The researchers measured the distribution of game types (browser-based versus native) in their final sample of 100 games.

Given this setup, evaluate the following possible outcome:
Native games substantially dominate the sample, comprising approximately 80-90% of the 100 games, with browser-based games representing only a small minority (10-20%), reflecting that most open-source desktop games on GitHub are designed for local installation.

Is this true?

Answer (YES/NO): NO